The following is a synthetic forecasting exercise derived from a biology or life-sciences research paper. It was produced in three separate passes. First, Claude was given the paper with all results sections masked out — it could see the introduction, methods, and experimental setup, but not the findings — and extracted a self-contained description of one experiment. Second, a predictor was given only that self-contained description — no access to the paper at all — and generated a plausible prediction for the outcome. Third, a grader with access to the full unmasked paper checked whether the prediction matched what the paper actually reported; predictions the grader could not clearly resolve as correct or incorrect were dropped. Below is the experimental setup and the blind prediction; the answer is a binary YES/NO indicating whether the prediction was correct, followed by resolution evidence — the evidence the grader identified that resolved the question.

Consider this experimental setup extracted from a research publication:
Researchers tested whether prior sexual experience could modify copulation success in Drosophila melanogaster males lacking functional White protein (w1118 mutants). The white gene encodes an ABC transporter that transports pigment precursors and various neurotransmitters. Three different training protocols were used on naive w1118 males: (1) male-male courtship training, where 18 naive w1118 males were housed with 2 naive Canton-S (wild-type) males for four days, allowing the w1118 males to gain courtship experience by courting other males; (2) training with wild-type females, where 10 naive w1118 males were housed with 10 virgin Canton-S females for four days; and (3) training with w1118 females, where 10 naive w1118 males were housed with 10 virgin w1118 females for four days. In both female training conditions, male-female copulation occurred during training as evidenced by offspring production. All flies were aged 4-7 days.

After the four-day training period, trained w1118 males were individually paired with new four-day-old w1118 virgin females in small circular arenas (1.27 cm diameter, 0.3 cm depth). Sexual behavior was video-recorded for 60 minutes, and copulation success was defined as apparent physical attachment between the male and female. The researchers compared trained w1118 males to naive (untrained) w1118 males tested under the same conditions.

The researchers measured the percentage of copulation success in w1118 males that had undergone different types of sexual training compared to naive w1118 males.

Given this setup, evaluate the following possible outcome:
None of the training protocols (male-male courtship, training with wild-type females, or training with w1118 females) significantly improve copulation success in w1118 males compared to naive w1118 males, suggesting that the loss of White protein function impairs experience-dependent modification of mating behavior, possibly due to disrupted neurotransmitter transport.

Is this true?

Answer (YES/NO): NO